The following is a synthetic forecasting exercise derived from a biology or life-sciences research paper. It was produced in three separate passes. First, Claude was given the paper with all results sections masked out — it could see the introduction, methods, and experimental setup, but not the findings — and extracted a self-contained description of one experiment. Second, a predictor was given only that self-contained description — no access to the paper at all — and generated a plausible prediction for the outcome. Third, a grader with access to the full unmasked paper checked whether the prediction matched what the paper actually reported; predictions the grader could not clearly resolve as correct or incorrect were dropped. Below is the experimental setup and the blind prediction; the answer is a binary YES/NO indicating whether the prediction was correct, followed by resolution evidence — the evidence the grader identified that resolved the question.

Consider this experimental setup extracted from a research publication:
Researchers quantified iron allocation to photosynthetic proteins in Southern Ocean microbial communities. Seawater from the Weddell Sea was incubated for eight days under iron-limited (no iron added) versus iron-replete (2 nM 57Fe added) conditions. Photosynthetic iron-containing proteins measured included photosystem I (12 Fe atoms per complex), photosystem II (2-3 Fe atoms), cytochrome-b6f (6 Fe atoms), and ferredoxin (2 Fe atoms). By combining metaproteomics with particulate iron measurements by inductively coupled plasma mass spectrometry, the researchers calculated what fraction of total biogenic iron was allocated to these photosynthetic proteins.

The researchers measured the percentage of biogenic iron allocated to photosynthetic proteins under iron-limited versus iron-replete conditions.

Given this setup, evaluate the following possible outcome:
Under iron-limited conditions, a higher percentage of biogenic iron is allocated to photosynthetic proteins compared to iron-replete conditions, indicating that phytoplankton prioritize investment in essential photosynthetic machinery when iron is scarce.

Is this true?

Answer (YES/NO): NO